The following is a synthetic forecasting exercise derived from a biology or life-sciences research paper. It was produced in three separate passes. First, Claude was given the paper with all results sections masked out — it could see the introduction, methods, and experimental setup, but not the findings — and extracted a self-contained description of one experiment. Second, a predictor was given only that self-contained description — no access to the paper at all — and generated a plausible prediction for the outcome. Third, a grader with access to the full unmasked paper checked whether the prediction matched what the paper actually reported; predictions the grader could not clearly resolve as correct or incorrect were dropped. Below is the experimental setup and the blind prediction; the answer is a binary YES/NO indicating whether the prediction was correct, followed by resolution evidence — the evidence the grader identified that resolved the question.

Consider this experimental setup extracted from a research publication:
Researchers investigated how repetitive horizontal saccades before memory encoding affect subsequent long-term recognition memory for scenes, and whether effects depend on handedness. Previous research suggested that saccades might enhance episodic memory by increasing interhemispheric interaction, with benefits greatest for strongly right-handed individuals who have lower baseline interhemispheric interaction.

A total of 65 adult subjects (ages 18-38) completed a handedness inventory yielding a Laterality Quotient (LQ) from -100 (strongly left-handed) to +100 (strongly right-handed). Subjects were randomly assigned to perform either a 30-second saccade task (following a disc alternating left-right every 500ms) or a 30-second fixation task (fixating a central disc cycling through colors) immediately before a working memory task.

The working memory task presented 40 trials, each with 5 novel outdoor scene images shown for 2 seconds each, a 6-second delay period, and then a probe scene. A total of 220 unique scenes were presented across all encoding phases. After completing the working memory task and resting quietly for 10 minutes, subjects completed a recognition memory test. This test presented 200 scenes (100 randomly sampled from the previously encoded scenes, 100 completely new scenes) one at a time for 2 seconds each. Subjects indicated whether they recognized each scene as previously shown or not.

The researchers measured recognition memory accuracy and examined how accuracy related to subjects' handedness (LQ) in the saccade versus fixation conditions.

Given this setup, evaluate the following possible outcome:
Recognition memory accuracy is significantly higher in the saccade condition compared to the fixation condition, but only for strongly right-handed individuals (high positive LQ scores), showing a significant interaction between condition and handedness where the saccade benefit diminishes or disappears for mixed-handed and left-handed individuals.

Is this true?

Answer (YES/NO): NO